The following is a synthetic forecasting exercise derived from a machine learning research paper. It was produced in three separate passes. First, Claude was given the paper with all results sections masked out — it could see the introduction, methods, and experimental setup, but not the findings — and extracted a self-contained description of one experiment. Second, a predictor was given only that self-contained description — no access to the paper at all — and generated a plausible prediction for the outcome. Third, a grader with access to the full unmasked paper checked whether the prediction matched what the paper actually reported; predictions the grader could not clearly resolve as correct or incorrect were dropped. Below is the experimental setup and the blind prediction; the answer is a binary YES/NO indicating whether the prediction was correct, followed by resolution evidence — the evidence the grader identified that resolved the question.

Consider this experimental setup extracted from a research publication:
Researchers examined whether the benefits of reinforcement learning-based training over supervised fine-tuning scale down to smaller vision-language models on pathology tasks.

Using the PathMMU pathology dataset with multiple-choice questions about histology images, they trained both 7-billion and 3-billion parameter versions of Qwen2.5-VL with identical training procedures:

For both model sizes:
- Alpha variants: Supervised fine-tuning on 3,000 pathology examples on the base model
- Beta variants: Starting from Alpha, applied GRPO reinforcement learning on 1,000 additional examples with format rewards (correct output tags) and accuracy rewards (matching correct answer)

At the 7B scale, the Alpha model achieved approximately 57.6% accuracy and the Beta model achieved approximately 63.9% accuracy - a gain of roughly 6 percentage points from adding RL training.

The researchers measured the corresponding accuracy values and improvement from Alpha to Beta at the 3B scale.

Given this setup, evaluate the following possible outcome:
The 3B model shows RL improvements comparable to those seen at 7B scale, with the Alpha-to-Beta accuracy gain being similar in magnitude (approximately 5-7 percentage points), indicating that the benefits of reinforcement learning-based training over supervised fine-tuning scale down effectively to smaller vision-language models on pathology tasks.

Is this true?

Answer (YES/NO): NO